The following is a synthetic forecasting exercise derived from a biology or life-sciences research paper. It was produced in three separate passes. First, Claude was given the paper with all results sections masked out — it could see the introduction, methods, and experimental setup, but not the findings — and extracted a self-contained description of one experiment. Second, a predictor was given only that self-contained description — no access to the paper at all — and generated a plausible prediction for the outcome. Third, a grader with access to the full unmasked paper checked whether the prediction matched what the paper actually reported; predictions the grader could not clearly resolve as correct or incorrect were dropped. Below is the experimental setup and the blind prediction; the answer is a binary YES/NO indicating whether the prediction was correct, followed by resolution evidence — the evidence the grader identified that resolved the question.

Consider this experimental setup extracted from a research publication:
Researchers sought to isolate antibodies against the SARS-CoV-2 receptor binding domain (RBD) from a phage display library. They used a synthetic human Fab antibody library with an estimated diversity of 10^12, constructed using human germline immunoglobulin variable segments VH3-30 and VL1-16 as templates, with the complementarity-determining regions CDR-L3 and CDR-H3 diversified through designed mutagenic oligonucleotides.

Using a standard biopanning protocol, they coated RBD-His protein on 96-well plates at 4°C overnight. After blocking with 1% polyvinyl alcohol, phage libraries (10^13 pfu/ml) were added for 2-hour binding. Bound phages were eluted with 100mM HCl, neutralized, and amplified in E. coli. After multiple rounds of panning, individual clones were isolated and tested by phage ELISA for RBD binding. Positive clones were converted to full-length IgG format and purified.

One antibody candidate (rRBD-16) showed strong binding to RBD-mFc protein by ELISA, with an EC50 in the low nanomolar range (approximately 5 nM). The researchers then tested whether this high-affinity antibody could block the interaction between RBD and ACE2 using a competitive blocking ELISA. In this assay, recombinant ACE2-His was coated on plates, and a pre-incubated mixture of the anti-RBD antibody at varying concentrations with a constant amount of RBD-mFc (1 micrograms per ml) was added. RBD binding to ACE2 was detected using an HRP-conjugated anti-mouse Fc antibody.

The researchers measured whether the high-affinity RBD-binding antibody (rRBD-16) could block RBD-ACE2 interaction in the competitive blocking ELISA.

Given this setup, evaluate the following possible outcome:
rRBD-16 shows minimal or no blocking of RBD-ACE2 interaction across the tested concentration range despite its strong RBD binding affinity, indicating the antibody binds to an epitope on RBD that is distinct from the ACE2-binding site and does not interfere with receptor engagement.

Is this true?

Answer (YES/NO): YES